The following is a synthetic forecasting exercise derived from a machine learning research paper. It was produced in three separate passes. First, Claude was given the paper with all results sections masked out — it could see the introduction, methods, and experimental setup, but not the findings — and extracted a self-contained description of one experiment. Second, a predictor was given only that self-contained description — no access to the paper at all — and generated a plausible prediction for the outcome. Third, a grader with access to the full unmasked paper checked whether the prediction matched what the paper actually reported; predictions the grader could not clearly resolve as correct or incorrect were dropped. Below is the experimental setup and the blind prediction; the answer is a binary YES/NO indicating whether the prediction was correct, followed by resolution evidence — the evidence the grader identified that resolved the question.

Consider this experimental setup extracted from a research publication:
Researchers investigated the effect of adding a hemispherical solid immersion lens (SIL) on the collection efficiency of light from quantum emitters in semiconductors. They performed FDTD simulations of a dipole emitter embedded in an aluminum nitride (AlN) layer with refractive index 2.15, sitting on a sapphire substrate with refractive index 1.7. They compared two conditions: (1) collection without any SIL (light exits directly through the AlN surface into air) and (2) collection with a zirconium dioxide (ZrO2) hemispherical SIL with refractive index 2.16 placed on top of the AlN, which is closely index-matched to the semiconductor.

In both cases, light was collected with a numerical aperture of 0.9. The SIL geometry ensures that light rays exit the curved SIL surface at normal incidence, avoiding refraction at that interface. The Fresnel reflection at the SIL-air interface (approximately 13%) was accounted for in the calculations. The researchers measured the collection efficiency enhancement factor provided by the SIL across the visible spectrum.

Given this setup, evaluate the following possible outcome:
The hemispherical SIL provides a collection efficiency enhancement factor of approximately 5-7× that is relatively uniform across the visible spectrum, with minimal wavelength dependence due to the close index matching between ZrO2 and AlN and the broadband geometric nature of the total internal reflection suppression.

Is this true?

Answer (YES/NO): NO